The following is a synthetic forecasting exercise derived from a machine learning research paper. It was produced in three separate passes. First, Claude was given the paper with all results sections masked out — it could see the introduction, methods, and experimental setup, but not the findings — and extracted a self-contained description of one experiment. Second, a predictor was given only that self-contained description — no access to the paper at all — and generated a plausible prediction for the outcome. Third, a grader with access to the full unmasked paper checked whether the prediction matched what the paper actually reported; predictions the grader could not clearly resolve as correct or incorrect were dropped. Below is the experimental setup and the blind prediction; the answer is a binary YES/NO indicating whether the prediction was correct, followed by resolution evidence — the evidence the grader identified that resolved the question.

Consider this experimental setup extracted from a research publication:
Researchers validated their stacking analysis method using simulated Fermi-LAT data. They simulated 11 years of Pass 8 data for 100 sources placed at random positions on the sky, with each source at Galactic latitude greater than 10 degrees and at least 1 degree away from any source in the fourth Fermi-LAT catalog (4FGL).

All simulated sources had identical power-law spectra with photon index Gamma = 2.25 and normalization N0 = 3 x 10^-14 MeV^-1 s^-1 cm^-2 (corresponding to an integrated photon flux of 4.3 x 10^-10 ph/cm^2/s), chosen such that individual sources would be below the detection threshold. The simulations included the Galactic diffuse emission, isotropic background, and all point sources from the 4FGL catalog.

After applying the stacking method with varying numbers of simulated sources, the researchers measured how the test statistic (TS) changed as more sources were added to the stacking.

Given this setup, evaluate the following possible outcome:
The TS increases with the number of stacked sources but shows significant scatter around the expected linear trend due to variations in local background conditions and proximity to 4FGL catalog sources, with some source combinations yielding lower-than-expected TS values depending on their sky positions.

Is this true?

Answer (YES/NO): NO